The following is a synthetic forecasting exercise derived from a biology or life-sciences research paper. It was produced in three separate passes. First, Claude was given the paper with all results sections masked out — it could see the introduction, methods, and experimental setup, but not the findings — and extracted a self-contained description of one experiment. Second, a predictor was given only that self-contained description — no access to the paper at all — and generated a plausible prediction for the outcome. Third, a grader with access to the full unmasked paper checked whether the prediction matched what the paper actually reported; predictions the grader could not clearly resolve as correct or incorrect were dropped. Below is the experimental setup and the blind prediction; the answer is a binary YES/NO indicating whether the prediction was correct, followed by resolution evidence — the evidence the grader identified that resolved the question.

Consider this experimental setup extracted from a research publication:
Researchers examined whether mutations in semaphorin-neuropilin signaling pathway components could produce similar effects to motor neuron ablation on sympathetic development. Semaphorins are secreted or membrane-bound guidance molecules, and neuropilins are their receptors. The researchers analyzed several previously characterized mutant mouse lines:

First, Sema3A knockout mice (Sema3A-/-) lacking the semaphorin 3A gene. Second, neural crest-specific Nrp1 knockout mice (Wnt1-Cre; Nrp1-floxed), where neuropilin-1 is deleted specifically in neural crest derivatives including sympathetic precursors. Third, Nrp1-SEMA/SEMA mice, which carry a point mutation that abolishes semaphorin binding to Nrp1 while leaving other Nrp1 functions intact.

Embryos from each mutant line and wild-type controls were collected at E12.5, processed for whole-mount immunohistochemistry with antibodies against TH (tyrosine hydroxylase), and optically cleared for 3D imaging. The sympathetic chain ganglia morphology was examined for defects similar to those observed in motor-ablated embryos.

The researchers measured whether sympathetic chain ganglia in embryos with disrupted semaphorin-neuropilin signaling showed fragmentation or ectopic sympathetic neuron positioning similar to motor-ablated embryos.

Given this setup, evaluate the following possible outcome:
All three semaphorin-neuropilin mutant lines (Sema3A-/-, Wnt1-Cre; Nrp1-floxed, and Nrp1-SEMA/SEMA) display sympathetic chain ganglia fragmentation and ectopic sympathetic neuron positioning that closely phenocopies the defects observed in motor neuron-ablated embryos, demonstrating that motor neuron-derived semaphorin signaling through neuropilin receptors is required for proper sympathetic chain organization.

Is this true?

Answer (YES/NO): NO